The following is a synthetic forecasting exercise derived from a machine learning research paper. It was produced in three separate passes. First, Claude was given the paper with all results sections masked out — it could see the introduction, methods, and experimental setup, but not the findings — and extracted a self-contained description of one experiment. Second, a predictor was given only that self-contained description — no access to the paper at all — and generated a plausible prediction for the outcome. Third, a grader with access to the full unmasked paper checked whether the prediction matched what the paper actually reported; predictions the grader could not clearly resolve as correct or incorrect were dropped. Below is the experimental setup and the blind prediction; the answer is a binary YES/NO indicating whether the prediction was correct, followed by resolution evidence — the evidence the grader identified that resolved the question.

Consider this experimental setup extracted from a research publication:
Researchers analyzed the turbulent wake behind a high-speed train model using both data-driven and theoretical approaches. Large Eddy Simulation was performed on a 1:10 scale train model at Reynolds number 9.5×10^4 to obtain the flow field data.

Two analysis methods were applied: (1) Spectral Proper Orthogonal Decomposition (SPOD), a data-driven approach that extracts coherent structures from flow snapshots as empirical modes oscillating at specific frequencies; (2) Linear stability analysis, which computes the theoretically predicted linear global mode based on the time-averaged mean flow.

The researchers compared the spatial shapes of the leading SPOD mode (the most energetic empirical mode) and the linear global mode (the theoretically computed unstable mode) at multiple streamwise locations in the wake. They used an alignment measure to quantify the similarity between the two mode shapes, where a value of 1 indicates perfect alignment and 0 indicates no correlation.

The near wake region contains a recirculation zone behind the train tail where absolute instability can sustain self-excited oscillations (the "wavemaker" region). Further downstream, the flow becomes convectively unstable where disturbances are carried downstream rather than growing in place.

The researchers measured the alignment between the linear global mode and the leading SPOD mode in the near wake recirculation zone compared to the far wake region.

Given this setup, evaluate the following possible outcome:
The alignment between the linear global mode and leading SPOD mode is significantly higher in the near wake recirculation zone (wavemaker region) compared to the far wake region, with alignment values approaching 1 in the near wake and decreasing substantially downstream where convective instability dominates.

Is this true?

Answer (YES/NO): NO